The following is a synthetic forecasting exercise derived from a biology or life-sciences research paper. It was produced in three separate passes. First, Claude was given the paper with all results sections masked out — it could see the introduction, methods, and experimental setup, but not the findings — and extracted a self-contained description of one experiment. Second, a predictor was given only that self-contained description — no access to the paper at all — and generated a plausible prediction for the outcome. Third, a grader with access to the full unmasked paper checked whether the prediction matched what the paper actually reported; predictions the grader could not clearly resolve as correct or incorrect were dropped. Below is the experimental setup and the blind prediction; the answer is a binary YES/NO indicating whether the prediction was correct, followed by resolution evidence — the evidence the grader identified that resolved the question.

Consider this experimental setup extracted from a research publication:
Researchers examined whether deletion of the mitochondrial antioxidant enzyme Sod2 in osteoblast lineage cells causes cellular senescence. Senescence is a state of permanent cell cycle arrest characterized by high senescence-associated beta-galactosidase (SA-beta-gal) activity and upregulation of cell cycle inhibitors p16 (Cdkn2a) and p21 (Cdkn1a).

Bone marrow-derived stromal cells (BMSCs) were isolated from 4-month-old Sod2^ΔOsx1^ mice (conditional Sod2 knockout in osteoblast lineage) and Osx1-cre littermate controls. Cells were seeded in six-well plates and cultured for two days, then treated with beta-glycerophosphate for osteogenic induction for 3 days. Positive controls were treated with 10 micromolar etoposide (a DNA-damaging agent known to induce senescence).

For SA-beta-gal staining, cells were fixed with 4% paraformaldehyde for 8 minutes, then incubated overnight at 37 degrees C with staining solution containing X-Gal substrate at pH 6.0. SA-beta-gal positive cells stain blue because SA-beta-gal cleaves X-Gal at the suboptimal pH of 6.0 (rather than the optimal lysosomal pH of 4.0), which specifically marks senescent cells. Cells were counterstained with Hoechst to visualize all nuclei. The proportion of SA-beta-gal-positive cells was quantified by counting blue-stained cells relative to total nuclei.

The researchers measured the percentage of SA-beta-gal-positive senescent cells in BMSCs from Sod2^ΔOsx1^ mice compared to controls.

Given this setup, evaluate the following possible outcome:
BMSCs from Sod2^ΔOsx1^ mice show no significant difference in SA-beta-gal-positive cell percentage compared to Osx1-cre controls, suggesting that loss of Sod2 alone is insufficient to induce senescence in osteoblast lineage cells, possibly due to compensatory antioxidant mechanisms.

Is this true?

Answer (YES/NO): YES